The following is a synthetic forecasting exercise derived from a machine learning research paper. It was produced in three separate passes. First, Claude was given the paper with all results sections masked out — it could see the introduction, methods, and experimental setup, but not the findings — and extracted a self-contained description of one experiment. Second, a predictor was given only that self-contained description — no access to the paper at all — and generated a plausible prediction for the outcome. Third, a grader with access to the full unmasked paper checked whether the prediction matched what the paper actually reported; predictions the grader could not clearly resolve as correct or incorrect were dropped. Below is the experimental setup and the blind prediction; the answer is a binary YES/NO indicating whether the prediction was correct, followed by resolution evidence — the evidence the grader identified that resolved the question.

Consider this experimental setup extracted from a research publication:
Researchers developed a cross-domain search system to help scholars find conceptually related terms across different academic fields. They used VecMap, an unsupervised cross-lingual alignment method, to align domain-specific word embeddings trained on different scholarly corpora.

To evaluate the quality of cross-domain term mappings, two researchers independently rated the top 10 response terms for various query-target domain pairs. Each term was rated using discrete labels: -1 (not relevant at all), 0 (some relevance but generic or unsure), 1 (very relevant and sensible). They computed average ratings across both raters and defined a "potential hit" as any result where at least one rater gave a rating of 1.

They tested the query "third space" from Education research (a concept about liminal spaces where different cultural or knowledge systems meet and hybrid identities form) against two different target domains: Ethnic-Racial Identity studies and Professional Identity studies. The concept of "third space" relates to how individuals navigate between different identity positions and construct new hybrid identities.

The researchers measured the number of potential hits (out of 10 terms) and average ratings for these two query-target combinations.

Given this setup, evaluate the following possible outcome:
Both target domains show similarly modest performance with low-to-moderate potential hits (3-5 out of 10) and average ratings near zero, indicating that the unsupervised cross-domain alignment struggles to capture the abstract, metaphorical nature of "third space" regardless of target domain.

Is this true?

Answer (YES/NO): YES